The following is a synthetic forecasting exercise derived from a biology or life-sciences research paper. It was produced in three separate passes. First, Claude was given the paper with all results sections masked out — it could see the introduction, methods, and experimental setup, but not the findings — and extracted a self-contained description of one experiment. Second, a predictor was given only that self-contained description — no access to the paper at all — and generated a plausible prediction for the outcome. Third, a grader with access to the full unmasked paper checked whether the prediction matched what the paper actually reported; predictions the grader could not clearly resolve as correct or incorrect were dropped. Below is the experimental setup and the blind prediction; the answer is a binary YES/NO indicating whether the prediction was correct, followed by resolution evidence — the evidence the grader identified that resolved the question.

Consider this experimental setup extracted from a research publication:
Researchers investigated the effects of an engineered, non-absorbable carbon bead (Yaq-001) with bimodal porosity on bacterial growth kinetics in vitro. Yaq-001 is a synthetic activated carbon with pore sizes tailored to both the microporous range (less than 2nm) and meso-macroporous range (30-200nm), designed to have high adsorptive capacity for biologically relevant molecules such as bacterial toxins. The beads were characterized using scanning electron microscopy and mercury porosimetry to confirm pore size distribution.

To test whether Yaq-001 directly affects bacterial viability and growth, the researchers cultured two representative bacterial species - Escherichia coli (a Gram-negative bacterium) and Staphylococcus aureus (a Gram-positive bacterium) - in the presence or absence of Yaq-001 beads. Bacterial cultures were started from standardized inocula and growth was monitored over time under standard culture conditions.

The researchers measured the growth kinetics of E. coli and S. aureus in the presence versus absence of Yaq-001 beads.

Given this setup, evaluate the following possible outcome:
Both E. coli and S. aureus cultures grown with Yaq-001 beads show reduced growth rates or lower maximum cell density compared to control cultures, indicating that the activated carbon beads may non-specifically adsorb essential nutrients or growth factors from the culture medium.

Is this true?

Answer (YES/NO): NO